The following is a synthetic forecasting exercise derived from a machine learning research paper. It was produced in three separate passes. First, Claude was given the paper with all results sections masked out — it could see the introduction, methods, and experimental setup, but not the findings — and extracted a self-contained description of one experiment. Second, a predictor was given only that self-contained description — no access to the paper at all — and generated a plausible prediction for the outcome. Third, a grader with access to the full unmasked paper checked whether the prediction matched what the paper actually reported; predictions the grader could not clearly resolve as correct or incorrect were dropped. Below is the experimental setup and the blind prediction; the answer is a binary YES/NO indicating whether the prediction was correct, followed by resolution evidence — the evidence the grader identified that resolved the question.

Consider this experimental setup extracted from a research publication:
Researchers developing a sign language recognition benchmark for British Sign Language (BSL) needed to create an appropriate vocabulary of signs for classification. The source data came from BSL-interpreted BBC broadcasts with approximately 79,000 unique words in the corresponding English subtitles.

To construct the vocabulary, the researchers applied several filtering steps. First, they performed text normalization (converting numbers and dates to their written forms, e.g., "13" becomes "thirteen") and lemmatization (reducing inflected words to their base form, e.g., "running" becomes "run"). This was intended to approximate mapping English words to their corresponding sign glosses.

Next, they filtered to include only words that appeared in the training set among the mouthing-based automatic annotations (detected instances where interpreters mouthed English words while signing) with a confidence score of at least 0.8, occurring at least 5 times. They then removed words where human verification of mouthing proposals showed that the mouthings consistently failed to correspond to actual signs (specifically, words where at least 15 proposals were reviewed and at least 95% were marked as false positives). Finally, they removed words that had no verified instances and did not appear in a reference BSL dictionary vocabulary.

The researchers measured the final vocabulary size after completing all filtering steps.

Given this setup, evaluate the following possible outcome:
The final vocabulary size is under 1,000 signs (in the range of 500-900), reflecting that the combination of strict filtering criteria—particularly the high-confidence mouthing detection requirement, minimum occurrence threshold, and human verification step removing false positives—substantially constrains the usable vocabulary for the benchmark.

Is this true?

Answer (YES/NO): NO